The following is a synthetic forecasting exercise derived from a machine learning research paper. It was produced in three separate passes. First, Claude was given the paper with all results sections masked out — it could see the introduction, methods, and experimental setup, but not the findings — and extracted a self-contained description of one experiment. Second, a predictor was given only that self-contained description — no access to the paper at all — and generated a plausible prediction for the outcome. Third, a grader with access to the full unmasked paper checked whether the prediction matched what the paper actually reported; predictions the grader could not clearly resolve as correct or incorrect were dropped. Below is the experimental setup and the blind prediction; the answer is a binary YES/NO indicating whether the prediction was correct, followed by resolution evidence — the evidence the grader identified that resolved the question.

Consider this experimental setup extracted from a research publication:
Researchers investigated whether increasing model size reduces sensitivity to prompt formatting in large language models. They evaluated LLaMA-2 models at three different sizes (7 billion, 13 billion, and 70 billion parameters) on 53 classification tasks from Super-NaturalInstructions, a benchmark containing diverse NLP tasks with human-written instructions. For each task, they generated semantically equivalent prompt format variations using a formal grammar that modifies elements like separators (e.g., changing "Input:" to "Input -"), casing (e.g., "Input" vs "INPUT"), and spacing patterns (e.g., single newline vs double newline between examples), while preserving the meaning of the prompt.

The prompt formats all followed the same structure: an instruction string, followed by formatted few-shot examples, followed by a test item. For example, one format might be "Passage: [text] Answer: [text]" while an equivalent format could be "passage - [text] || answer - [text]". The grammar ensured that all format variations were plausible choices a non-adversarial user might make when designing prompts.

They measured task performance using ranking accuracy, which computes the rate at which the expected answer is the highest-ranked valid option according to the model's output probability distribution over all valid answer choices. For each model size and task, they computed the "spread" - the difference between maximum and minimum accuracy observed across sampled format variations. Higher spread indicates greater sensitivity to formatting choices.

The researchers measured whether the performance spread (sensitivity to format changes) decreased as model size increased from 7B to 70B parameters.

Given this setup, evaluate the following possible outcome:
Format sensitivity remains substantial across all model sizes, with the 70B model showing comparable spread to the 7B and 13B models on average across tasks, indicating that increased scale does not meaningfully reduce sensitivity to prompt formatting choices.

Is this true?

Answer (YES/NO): YES